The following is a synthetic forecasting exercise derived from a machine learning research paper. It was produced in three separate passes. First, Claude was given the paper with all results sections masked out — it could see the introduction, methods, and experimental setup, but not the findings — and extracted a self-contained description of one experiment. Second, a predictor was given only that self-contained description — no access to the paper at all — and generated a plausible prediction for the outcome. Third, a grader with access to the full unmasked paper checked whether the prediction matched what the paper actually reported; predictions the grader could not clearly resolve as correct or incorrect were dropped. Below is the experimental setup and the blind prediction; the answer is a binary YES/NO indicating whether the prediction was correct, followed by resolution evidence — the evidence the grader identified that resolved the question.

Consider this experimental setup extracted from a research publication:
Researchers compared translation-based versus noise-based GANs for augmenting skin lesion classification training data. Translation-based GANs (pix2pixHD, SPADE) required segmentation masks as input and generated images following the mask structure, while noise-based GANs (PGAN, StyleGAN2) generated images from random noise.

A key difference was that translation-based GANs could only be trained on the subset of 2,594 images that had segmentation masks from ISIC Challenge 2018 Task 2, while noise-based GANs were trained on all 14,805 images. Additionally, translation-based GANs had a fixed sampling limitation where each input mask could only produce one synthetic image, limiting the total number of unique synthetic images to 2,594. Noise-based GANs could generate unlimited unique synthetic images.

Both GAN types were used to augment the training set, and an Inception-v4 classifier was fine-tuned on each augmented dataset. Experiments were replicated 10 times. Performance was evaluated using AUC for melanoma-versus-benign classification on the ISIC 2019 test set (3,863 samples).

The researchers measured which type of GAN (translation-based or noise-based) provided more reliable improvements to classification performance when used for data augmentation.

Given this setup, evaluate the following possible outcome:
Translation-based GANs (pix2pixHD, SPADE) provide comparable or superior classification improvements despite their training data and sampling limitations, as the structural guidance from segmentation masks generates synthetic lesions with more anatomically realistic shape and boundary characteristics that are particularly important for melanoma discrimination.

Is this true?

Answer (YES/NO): NO